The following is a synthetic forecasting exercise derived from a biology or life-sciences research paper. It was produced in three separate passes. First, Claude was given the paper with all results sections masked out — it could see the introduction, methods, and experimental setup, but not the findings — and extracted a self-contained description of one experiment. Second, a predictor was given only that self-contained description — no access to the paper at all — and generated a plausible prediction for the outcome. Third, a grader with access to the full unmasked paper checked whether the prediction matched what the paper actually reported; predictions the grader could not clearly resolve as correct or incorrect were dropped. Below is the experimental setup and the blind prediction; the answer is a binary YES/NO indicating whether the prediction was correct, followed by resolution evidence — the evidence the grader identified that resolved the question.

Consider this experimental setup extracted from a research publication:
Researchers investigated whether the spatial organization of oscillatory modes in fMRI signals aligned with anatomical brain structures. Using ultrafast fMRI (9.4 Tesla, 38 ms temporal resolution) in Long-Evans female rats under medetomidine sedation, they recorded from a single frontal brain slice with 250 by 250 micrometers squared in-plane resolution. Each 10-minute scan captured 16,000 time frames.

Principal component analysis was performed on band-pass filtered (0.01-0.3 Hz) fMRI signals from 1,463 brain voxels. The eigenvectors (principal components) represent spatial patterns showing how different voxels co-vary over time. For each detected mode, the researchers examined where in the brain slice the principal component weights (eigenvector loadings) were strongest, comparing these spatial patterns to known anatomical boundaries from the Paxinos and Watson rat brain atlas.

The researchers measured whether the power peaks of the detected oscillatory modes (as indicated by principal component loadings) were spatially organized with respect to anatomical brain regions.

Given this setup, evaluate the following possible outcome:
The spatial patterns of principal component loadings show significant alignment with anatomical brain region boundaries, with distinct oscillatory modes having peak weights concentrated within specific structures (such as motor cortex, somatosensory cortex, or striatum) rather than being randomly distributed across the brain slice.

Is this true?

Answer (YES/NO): YES